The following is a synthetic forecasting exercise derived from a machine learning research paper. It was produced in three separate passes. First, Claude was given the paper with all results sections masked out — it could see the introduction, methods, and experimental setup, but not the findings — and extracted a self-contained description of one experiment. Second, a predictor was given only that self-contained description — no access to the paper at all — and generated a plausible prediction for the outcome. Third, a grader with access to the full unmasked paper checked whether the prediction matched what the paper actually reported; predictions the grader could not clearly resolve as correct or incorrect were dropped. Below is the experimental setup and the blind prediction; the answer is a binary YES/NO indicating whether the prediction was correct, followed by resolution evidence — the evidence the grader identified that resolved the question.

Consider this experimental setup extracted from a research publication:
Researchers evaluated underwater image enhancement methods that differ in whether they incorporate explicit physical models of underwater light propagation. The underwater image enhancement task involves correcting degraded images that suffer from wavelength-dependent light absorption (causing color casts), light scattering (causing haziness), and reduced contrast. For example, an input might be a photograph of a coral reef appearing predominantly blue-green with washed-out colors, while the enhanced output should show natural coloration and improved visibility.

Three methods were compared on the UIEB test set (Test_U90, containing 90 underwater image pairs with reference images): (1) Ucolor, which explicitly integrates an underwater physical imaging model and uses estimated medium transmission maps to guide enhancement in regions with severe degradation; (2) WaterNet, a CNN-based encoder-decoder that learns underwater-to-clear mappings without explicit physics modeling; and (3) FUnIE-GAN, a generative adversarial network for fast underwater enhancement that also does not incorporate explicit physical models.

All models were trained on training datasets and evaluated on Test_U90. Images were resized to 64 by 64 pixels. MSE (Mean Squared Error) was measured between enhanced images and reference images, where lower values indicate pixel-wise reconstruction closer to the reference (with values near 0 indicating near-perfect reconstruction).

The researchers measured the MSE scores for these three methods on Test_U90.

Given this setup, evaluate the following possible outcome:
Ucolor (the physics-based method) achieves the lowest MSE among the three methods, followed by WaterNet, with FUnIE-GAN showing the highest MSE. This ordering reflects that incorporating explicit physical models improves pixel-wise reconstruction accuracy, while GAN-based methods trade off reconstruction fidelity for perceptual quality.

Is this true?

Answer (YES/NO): NO